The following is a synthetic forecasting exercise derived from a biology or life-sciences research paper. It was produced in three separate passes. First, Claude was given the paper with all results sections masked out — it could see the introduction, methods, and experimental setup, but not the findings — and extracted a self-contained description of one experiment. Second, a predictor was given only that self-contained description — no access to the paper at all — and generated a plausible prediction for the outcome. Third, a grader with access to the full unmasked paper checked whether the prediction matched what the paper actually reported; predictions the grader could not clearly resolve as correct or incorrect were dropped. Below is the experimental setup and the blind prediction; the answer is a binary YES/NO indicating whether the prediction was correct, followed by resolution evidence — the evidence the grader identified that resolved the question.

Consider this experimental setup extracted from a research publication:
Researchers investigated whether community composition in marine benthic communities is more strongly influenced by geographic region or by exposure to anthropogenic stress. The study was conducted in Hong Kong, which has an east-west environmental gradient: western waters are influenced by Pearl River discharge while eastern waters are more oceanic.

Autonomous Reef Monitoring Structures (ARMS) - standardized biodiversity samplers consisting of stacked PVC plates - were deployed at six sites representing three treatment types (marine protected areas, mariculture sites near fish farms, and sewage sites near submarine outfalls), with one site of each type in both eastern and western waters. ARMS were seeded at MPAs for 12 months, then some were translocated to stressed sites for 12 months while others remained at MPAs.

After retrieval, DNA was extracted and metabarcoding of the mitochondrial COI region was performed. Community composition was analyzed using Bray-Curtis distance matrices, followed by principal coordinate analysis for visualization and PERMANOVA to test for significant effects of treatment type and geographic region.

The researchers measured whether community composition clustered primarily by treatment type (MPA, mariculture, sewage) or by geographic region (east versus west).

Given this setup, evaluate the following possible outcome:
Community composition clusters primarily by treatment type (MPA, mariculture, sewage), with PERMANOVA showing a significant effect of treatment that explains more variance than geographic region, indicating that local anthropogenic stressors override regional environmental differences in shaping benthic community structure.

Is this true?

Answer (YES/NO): NO